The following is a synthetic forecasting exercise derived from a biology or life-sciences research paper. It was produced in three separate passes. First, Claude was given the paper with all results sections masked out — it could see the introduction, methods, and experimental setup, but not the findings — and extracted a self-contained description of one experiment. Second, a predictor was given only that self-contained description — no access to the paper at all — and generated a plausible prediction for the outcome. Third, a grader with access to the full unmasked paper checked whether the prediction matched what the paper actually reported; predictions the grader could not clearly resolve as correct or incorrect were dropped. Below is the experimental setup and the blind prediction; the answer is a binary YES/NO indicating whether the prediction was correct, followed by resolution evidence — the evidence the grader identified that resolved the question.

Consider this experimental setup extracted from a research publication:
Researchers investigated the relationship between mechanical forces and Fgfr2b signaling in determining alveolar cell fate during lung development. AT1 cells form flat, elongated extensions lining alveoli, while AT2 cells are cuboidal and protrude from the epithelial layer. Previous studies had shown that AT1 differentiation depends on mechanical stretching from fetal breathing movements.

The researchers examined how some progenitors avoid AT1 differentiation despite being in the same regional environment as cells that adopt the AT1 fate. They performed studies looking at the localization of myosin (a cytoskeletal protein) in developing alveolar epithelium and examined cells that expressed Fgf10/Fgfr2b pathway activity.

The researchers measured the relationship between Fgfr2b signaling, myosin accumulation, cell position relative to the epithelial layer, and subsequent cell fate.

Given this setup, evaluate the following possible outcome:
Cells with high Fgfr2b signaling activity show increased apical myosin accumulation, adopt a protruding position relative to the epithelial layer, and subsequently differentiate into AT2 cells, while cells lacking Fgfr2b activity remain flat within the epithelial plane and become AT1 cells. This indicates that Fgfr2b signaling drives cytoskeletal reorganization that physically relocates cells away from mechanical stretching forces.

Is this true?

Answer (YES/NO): YES